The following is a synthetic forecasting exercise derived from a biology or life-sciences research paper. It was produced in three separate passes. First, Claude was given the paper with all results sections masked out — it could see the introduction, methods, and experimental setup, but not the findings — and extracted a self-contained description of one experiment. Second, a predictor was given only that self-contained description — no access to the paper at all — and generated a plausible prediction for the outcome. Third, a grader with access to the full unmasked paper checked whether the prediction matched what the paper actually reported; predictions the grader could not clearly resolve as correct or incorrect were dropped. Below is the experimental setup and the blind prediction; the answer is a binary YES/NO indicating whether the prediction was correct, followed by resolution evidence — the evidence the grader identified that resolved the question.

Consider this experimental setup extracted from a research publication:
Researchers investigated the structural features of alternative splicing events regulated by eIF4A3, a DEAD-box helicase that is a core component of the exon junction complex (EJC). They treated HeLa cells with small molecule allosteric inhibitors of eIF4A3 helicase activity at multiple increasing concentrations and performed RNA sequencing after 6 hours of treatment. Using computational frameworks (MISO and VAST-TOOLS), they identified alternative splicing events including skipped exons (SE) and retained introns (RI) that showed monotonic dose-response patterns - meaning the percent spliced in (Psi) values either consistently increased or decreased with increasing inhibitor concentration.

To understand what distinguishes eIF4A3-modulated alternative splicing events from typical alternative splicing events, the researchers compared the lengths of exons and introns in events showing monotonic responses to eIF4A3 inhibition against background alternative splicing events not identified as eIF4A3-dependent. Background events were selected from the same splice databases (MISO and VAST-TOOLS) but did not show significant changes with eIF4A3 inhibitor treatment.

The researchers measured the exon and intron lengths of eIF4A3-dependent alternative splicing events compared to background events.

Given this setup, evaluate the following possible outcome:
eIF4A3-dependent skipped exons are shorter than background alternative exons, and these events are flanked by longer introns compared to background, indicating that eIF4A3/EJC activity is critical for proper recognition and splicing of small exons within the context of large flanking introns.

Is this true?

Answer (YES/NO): NO